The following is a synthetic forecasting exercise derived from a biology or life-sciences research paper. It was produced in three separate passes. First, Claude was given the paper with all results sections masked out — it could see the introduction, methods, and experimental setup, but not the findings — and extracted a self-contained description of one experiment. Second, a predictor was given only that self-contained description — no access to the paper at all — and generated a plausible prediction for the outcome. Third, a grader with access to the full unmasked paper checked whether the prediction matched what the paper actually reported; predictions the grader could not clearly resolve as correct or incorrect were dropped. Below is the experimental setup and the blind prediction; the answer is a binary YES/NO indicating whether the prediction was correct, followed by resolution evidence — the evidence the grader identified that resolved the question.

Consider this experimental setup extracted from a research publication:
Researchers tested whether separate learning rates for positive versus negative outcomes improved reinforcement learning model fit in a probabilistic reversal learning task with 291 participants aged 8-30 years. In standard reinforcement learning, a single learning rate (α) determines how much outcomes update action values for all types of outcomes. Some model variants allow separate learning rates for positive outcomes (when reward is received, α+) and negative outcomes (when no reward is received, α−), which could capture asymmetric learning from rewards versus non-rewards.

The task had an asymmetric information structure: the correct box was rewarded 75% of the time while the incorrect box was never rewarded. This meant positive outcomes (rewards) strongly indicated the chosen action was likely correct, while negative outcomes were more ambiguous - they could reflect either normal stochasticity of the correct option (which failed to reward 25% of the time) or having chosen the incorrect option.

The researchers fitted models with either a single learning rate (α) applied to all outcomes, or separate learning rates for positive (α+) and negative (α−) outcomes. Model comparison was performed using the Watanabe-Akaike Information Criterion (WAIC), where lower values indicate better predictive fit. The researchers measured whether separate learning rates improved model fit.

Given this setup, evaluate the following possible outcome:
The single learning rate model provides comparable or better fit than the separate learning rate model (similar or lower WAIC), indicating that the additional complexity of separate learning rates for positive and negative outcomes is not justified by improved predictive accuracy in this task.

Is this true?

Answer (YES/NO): NO